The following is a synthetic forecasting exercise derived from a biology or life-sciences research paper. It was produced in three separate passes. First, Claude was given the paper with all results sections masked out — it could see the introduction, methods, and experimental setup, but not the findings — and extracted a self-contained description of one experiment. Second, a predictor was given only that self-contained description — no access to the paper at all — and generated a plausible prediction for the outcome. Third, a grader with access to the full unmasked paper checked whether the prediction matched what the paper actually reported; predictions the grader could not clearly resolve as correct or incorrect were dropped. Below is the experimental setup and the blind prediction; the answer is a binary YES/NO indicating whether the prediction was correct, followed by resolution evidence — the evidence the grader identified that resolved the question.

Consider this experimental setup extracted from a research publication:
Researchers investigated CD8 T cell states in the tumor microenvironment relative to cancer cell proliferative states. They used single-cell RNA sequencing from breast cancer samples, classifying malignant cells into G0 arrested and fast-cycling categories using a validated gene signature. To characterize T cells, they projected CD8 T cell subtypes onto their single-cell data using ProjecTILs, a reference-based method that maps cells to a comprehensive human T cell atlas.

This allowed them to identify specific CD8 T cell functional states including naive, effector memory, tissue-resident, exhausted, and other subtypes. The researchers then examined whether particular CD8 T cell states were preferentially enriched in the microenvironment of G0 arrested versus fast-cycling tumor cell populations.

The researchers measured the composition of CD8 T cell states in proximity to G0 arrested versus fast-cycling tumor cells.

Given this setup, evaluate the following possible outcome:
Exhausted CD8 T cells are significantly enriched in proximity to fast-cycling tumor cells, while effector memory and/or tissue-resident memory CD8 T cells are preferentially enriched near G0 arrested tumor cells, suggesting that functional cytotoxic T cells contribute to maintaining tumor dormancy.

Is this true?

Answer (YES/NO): NO